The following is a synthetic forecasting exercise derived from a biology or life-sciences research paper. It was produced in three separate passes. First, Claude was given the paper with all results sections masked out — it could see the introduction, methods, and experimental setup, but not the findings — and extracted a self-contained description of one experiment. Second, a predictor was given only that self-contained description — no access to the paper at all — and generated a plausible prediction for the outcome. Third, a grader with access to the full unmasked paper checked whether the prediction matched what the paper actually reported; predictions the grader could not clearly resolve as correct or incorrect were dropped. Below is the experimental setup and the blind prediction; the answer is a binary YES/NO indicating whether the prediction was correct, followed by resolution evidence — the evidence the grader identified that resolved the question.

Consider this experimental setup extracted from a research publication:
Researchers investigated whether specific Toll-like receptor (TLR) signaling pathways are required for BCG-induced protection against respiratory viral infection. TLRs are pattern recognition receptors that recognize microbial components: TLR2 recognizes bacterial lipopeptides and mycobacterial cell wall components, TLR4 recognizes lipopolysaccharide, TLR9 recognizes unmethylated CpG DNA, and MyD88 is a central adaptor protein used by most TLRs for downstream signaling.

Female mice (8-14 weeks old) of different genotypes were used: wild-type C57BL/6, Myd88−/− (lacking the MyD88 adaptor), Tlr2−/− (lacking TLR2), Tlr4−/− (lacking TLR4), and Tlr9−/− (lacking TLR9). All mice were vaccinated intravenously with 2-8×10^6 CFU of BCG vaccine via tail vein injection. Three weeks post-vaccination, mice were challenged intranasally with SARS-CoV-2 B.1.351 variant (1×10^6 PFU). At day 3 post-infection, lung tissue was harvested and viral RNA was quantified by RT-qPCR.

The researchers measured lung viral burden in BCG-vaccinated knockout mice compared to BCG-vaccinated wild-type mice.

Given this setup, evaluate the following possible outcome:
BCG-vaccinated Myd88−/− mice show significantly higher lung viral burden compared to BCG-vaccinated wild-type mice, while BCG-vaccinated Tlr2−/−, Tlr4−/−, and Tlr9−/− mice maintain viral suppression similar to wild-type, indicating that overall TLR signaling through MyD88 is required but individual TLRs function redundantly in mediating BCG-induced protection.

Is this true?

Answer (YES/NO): NO